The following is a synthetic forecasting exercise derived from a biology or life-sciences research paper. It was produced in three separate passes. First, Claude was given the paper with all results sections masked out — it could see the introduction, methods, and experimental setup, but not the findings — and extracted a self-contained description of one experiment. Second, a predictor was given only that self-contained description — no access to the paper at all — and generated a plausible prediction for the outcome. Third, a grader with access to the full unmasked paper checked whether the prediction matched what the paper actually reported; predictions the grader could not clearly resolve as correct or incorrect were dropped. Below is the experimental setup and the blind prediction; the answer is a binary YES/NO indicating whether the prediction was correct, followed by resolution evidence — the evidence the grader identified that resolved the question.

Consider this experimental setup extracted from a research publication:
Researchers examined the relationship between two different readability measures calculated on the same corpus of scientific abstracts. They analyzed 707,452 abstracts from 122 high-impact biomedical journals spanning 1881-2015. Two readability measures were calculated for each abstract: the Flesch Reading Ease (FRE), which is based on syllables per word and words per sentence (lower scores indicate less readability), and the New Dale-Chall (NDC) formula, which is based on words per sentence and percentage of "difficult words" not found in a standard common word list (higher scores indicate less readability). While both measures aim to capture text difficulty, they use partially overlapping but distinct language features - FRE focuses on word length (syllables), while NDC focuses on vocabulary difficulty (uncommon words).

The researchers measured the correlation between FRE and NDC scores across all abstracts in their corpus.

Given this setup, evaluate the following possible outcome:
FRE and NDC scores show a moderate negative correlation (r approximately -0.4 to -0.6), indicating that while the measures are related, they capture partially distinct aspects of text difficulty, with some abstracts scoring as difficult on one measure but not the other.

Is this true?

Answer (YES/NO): NO